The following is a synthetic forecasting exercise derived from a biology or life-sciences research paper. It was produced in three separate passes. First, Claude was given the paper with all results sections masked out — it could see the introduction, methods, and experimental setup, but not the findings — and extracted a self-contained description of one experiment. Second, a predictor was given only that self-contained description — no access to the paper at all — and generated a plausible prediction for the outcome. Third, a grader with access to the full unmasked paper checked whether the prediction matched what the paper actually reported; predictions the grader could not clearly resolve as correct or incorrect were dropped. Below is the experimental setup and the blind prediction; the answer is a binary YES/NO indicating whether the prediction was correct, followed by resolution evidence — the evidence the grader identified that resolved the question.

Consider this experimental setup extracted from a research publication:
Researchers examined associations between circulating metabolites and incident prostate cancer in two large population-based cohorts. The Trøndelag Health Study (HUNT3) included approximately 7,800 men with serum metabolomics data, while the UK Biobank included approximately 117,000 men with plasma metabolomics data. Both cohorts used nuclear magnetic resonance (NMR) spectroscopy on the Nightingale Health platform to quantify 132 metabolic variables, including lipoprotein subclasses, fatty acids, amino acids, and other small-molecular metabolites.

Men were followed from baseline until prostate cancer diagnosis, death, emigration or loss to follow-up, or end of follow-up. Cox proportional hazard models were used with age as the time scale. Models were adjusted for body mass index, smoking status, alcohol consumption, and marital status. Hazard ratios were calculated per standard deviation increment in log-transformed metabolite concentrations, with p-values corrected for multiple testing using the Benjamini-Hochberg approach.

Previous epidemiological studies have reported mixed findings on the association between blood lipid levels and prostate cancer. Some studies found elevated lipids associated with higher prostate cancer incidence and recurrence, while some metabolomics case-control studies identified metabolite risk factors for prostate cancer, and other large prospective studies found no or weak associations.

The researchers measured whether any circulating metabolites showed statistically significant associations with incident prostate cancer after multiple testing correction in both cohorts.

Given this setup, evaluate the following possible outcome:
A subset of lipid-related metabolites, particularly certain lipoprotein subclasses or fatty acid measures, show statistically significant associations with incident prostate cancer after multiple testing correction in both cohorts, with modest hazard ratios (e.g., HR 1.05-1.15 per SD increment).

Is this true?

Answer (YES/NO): NO